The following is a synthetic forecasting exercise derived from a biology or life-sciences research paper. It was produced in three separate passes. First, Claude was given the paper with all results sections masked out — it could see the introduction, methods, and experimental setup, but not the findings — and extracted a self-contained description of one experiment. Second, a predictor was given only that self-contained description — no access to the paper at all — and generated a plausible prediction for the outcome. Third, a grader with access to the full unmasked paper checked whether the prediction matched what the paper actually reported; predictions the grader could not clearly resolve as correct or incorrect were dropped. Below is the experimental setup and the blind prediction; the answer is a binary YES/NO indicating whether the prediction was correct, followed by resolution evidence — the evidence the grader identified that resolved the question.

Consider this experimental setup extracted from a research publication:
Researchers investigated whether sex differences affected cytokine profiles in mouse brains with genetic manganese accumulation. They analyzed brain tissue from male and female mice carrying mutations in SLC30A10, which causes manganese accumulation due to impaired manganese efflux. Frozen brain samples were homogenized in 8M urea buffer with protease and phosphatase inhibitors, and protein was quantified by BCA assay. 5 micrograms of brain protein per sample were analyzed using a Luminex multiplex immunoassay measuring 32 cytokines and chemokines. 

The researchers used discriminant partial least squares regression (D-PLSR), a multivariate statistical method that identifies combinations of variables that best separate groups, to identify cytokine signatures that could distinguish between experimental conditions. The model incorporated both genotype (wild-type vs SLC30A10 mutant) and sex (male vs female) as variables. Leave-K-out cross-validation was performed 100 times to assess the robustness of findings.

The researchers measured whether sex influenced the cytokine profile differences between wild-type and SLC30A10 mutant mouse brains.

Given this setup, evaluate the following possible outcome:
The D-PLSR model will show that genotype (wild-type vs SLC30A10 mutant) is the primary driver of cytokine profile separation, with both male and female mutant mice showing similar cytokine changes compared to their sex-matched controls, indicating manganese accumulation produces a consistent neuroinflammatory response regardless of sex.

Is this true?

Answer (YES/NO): YES